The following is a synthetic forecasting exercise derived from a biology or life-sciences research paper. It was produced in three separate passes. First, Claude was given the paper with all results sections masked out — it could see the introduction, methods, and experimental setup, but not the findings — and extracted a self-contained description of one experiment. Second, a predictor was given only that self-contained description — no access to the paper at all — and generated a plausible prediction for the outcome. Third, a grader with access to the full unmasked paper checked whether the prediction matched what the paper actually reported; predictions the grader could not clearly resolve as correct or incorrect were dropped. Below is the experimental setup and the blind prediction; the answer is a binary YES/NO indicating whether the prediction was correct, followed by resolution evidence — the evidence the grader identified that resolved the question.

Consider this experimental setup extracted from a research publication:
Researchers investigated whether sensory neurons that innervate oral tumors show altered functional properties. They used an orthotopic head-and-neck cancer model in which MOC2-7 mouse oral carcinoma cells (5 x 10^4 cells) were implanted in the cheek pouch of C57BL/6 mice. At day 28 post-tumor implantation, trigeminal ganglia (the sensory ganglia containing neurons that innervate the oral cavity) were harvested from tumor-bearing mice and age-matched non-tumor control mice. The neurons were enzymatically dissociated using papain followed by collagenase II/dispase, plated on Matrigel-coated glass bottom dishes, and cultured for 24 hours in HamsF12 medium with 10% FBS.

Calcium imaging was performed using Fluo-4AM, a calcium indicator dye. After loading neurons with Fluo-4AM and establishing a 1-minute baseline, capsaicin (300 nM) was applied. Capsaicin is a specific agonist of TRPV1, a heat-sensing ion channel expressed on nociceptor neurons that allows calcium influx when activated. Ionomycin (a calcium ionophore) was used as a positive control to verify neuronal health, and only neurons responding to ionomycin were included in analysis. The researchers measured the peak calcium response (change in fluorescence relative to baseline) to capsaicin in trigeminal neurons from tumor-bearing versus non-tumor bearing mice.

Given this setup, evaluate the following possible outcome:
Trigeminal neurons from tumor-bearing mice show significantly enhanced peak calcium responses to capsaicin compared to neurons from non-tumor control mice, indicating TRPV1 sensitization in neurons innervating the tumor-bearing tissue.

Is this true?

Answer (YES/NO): YES